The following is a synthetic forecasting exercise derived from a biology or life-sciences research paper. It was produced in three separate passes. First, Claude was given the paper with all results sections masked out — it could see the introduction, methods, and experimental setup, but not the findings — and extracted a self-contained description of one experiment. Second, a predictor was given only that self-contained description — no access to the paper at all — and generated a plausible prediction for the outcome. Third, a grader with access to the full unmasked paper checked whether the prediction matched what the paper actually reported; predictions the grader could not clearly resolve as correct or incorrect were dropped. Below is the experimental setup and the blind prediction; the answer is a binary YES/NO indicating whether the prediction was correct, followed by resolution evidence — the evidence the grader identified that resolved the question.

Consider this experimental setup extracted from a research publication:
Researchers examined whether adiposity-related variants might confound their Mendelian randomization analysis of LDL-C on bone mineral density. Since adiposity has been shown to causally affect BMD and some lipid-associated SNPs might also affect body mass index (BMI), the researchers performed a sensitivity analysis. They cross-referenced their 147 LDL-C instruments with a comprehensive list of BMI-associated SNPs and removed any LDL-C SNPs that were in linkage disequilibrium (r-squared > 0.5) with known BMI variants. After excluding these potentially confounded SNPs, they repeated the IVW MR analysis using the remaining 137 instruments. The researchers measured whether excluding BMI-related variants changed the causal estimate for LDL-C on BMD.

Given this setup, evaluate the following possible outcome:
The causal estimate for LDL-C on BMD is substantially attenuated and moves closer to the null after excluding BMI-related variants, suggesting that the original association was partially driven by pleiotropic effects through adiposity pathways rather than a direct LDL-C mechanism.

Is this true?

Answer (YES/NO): NO